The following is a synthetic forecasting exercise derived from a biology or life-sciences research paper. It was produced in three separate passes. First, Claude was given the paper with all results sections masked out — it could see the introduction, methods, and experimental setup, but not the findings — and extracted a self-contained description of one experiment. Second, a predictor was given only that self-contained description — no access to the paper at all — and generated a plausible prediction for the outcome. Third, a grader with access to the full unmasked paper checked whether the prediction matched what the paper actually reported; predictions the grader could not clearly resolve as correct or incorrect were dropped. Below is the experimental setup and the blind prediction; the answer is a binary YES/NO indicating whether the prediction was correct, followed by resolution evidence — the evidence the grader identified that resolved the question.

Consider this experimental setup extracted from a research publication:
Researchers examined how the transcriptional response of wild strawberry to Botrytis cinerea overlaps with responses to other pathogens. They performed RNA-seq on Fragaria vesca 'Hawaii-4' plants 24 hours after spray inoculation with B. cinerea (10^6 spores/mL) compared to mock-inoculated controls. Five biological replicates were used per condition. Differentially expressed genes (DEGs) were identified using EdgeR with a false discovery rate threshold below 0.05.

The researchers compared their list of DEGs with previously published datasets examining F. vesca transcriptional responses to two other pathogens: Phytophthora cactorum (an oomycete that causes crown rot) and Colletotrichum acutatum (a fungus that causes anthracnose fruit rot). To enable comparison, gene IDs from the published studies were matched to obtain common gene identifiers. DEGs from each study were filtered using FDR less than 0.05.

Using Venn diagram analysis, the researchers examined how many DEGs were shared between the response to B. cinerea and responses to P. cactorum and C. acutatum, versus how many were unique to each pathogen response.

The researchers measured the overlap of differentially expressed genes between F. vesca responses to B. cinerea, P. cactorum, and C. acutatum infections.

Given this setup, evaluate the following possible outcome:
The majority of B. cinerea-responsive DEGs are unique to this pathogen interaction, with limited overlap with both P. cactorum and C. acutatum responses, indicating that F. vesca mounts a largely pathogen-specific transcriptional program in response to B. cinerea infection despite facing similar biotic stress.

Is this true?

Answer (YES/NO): NO